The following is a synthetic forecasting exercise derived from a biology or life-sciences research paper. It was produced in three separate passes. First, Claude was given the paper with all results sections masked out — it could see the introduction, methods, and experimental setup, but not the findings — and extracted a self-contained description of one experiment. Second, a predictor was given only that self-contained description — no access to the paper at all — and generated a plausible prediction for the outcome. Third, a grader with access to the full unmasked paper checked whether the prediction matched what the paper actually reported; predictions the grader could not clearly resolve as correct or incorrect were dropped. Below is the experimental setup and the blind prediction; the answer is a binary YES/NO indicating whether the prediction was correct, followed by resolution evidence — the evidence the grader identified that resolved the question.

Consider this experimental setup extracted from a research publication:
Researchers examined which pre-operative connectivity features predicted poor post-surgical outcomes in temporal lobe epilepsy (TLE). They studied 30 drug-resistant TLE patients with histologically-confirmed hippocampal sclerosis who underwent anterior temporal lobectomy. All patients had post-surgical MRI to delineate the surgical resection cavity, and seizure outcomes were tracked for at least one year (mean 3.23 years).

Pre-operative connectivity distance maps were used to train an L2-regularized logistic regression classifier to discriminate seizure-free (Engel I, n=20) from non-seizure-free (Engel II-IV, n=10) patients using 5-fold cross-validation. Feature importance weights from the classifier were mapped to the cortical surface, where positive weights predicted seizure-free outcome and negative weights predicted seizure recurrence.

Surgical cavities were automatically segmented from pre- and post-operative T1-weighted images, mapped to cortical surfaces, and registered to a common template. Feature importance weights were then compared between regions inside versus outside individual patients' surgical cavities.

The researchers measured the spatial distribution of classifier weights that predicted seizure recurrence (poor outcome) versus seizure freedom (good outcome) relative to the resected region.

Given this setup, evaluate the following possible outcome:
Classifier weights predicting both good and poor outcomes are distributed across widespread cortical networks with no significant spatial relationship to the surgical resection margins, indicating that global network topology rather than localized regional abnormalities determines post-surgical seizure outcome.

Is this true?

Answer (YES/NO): NO